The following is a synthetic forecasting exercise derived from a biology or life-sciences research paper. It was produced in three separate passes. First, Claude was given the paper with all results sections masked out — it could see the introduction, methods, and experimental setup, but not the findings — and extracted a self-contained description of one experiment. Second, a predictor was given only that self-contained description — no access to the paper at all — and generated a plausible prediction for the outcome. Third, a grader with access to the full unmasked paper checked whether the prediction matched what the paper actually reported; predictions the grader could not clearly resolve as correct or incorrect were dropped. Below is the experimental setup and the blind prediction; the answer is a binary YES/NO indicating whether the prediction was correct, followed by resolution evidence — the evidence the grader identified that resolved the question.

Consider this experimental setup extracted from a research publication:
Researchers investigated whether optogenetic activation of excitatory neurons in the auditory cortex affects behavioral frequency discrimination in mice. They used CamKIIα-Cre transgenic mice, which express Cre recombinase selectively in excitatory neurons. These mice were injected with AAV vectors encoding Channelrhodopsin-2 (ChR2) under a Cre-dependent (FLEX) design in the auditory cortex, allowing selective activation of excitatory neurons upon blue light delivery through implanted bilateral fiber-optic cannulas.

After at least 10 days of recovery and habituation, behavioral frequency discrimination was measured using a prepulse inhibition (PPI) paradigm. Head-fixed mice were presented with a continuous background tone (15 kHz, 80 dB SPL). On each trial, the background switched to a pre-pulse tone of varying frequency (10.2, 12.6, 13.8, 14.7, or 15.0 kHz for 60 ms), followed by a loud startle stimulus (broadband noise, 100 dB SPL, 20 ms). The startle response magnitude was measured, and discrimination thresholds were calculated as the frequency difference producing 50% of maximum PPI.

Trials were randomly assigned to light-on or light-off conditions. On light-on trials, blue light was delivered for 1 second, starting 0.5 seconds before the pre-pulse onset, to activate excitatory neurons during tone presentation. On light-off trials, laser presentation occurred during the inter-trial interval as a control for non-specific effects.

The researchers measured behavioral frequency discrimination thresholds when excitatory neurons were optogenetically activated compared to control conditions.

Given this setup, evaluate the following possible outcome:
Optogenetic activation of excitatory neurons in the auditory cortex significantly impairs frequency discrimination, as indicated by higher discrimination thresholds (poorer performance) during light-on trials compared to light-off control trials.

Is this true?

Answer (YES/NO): NO